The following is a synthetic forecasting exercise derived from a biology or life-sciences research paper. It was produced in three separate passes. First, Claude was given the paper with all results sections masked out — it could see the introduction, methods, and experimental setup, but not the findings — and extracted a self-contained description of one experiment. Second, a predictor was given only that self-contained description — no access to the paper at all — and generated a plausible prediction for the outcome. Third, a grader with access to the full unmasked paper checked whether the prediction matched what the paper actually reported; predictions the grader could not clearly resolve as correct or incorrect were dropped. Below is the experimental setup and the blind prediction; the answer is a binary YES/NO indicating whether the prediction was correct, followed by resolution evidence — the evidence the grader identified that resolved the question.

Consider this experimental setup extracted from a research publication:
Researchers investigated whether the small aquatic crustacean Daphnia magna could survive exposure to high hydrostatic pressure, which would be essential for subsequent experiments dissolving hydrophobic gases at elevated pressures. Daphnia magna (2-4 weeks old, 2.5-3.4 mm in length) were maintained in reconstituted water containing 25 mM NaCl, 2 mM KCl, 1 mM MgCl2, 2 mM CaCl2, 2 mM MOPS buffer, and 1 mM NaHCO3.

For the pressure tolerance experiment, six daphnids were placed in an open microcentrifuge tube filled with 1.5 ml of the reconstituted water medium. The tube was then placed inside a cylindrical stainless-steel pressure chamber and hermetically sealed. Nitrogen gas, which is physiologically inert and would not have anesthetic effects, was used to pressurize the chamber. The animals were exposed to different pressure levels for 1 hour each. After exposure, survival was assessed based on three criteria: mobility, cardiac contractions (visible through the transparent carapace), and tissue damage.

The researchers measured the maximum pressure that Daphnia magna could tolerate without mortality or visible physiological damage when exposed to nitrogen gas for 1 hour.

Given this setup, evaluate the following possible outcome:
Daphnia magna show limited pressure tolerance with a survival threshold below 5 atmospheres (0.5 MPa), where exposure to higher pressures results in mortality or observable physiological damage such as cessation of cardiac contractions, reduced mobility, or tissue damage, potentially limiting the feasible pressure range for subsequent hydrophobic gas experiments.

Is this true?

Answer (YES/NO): NO